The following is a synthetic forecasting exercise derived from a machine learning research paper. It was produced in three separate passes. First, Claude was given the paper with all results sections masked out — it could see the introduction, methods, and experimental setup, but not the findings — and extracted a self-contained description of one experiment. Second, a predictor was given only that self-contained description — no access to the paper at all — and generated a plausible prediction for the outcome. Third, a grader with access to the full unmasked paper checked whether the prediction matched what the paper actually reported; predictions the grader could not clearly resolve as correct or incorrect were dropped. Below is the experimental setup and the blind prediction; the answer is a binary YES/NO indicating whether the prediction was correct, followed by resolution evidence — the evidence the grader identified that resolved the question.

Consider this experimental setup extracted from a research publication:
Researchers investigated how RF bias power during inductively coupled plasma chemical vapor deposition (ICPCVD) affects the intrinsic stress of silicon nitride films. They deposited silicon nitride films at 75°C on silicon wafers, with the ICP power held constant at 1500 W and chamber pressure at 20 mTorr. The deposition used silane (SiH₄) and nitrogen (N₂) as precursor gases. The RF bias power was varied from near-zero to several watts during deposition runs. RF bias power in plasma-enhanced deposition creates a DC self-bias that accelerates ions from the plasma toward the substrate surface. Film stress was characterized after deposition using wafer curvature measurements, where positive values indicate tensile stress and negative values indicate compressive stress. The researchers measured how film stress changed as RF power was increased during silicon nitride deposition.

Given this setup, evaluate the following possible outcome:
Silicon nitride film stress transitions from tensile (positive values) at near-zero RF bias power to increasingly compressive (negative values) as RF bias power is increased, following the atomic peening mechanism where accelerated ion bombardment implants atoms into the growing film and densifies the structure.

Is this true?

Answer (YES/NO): YES